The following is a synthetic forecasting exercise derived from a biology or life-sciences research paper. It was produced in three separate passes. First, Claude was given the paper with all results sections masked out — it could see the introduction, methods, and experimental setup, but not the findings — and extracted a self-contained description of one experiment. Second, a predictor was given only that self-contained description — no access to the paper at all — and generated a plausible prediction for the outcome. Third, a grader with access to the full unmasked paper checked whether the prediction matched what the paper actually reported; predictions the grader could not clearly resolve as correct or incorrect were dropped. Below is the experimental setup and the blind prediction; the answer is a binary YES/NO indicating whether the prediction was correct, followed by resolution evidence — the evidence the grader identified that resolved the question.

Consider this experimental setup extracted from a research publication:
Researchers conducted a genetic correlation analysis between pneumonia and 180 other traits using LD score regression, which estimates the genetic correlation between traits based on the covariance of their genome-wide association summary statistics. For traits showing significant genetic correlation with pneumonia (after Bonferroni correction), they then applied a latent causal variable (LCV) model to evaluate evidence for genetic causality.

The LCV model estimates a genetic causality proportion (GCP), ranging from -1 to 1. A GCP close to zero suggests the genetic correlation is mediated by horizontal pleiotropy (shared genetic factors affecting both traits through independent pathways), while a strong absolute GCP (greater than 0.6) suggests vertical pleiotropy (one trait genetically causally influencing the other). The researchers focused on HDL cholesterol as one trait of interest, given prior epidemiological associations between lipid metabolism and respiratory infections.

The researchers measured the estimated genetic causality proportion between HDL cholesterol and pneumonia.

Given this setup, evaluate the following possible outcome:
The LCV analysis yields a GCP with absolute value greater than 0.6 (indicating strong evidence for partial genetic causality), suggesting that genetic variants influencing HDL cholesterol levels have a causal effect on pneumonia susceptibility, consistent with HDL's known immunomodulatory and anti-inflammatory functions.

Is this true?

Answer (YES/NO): YES